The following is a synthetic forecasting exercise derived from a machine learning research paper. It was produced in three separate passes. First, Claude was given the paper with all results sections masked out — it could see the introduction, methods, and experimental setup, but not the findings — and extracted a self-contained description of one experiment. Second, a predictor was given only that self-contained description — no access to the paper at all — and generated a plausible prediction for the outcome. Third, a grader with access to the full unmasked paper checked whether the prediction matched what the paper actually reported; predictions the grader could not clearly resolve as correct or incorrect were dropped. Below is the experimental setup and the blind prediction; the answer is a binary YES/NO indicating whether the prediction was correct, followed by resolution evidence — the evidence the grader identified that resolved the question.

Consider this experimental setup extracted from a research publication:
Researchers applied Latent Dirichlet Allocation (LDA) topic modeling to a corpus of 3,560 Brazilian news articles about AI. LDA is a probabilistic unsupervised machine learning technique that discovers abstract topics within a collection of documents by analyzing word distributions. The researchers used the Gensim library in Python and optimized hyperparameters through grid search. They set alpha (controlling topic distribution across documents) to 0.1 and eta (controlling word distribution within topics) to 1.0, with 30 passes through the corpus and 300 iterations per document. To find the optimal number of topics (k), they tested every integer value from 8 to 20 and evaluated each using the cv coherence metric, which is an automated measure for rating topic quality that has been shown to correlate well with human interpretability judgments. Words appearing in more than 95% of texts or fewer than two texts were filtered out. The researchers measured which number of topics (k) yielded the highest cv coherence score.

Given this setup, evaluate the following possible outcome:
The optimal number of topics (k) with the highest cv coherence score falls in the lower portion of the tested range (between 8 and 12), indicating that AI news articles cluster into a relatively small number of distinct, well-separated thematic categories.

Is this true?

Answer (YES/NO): NO